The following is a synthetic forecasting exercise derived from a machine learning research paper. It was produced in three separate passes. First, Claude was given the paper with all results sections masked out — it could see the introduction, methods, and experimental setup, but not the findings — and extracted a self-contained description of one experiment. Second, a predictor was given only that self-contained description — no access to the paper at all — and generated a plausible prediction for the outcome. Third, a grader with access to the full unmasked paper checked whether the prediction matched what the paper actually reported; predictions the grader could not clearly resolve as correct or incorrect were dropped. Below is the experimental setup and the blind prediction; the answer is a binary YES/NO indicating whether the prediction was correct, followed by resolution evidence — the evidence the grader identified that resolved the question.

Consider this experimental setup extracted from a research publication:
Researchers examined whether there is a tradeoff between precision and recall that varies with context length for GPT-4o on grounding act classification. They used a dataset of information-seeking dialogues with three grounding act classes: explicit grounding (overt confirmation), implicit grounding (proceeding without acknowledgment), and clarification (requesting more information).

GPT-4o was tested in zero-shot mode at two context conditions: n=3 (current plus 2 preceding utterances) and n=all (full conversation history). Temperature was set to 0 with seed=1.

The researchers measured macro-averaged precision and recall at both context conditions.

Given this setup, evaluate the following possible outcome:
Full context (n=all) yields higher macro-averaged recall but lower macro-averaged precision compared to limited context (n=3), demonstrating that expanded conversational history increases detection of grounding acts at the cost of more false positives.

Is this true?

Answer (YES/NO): NO